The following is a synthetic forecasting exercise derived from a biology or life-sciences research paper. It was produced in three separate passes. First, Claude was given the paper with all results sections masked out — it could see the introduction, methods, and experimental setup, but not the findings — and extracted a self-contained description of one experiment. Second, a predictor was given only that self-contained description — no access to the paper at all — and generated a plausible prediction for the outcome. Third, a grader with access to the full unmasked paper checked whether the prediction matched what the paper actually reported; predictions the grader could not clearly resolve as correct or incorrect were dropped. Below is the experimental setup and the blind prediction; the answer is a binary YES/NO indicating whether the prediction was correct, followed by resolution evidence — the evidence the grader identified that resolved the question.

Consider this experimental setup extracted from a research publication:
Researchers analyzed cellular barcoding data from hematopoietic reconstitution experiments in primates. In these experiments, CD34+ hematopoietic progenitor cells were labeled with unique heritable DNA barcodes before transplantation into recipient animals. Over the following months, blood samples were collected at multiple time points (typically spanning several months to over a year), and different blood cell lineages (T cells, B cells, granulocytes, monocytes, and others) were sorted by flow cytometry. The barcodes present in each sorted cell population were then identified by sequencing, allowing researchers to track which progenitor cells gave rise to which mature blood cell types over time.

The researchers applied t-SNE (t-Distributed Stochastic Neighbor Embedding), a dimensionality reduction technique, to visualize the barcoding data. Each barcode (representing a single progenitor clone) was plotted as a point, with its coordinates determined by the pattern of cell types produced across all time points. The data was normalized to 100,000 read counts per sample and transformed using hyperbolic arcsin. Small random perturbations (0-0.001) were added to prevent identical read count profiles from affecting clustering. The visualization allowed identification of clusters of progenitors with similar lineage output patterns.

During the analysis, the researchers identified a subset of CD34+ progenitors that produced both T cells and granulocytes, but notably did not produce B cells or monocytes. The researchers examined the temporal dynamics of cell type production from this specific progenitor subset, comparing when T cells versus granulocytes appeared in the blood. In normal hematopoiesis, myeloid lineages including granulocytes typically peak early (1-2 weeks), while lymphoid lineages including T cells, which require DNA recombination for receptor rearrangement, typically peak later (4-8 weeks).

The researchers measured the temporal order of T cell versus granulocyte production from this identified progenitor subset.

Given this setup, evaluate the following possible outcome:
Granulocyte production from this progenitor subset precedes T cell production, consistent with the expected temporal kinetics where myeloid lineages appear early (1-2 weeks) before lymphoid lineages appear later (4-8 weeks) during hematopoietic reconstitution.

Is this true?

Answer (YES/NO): NO